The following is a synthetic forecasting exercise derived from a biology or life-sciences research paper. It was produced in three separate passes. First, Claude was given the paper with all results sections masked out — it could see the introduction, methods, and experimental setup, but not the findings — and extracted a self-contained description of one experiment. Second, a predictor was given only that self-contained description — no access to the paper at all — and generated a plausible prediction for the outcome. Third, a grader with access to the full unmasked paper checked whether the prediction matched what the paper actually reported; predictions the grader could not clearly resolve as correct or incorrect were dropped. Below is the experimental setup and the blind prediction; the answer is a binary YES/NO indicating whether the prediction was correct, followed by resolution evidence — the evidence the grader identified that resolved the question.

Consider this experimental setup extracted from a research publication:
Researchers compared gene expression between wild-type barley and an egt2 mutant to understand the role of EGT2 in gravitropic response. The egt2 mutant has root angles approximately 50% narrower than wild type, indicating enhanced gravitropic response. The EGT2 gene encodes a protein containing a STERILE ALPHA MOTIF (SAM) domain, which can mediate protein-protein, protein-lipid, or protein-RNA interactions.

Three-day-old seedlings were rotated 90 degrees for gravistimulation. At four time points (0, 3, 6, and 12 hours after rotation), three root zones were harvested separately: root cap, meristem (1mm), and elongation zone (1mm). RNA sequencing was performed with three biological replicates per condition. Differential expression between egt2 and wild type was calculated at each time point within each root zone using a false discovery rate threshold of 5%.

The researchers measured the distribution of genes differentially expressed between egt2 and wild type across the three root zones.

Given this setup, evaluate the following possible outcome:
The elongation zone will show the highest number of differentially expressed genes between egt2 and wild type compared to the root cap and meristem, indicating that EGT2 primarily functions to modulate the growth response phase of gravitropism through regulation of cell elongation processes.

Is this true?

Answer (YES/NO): YES